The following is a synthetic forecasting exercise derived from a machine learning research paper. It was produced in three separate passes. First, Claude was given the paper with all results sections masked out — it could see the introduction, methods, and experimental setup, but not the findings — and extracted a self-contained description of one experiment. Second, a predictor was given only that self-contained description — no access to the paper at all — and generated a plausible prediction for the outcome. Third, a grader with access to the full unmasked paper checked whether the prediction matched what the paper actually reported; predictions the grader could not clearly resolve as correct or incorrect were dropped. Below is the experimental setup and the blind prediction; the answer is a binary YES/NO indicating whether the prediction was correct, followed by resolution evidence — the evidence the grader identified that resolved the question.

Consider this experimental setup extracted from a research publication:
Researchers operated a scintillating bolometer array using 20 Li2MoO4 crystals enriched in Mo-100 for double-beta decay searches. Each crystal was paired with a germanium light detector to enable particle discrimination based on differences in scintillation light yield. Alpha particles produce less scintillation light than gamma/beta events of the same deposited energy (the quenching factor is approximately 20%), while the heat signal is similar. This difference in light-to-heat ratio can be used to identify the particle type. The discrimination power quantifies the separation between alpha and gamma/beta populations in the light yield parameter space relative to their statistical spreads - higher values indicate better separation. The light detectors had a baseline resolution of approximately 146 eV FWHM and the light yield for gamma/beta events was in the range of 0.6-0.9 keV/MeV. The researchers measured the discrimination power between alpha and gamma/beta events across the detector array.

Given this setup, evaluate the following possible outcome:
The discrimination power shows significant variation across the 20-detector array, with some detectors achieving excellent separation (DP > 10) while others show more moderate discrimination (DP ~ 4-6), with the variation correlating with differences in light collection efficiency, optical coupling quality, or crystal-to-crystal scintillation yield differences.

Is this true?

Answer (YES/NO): NO